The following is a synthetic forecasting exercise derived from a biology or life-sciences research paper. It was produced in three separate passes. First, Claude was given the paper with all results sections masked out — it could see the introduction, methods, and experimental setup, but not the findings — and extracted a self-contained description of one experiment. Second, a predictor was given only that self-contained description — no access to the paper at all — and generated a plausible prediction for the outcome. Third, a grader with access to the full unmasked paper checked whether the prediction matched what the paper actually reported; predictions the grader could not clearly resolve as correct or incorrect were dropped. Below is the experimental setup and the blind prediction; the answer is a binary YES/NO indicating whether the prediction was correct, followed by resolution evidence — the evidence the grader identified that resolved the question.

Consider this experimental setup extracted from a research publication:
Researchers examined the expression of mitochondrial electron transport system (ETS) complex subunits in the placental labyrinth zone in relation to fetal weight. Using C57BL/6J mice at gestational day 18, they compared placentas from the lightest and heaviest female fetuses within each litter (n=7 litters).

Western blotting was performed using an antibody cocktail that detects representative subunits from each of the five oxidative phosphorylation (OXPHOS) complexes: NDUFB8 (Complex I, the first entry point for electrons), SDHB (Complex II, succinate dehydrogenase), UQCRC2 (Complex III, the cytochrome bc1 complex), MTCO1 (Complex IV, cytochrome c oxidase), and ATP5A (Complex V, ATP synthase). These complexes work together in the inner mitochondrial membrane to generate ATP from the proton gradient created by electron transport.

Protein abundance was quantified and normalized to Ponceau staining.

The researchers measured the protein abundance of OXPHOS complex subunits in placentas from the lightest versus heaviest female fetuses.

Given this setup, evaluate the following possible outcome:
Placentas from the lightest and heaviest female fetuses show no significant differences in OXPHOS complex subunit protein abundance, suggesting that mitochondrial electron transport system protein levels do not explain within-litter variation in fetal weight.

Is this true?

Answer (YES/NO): NO